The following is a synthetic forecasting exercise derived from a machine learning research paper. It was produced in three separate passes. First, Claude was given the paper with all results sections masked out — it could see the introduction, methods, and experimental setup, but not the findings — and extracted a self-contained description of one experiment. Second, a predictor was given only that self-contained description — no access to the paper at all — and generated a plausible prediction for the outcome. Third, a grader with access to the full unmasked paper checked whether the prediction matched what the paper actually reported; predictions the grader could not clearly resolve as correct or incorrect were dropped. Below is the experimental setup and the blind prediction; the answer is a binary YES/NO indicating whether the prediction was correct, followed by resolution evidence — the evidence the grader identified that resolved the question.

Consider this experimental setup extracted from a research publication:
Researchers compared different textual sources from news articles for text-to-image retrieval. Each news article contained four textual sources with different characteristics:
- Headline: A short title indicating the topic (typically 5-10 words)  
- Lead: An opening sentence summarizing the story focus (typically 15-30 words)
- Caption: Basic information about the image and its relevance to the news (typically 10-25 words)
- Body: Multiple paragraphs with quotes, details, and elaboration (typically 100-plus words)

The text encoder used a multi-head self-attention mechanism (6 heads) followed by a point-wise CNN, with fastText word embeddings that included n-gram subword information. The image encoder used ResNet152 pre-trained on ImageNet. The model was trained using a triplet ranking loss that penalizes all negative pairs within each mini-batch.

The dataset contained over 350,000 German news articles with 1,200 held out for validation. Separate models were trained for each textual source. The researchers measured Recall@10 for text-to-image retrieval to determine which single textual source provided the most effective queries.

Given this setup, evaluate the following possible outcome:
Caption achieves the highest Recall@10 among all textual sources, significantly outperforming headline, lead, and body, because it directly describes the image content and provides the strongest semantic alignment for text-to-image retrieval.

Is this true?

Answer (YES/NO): YES